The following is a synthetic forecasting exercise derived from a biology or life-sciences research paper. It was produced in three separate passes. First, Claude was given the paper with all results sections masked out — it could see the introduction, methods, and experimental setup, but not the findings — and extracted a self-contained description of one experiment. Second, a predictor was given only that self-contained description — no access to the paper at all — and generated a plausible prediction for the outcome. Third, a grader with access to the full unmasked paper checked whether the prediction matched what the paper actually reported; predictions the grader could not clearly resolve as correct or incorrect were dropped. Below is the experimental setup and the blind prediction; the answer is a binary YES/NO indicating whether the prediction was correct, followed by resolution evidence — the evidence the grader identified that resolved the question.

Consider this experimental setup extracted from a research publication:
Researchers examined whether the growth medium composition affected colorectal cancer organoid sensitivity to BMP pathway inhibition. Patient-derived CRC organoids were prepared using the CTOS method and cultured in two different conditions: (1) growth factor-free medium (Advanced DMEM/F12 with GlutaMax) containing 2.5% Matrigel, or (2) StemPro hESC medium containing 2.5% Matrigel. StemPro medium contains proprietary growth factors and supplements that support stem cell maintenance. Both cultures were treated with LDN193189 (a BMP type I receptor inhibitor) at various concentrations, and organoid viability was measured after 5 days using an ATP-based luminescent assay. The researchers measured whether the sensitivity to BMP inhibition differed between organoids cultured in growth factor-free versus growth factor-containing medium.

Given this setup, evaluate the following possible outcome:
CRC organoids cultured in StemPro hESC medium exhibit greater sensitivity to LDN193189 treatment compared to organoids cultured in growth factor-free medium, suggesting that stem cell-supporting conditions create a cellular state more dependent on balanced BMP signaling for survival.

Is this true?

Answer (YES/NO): NO